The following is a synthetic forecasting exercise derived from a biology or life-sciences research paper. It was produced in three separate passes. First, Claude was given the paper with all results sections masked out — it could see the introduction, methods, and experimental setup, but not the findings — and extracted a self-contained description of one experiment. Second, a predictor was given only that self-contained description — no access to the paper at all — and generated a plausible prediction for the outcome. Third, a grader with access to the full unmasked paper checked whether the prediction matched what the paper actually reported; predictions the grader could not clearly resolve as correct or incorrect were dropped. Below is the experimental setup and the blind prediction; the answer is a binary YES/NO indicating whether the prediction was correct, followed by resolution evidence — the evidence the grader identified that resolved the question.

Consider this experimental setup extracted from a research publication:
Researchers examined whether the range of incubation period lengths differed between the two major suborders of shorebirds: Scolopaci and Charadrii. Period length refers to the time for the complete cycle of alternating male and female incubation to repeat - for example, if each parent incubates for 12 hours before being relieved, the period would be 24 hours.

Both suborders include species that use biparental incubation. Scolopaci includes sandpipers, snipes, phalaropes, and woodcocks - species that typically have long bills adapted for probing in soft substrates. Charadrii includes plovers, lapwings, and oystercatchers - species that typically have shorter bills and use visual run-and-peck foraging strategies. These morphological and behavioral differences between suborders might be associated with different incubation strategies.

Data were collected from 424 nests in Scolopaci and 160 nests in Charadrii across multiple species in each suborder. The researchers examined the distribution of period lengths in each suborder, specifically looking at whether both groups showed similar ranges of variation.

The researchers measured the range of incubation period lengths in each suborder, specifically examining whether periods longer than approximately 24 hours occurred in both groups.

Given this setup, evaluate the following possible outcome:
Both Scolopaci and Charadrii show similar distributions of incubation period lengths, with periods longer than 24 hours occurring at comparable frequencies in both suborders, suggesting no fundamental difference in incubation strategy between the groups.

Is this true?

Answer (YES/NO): NO